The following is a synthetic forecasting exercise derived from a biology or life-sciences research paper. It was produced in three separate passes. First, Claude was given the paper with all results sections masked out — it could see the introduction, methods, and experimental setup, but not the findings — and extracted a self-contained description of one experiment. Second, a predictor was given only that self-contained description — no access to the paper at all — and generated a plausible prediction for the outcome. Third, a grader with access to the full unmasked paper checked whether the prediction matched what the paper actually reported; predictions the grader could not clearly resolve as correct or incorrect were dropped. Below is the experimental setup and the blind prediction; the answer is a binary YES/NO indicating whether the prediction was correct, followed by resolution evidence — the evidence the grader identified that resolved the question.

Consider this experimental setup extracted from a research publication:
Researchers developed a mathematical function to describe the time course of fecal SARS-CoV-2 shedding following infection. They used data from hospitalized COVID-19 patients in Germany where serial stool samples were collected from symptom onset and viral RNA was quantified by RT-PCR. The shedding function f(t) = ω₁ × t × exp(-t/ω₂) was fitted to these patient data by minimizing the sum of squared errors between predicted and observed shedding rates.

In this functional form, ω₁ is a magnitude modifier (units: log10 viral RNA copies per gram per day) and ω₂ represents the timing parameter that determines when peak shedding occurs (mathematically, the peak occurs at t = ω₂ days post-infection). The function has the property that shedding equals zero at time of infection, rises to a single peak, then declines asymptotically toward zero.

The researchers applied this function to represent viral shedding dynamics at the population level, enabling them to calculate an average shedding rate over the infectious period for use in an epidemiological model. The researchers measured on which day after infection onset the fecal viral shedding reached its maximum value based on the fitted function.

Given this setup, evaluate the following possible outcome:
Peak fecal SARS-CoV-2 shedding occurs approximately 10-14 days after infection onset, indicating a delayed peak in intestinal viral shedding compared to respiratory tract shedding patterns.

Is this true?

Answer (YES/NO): NO